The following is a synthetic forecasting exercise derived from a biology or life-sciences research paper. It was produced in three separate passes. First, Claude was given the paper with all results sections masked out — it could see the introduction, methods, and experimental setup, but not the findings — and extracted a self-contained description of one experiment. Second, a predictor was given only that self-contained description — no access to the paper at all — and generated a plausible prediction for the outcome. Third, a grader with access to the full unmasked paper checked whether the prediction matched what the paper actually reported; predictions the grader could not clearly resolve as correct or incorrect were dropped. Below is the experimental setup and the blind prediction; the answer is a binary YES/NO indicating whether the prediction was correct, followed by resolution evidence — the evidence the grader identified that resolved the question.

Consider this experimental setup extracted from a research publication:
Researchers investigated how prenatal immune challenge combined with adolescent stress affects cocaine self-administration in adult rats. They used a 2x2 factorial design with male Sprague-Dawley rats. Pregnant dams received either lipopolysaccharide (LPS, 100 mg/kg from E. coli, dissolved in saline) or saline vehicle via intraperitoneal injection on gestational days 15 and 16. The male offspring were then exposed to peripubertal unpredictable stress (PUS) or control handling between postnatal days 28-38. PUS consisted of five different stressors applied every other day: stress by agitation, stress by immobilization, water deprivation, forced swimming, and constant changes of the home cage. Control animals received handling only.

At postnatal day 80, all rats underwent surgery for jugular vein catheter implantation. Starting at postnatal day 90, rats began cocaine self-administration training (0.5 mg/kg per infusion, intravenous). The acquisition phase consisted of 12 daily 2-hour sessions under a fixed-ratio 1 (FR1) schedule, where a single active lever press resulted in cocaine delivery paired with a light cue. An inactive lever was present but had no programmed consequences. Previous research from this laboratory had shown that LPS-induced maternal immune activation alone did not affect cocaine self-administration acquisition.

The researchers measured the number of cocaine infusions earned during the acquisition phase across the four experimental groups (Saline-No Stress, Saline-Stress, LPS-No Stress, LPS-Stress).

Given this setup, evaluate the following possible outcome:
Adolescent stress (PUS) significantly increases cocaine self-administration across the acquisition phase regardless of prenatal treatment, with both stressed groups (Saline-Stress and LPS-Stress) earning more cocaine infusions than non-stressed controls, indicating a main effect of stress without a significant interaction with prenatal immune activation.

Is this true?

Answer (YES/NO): NO